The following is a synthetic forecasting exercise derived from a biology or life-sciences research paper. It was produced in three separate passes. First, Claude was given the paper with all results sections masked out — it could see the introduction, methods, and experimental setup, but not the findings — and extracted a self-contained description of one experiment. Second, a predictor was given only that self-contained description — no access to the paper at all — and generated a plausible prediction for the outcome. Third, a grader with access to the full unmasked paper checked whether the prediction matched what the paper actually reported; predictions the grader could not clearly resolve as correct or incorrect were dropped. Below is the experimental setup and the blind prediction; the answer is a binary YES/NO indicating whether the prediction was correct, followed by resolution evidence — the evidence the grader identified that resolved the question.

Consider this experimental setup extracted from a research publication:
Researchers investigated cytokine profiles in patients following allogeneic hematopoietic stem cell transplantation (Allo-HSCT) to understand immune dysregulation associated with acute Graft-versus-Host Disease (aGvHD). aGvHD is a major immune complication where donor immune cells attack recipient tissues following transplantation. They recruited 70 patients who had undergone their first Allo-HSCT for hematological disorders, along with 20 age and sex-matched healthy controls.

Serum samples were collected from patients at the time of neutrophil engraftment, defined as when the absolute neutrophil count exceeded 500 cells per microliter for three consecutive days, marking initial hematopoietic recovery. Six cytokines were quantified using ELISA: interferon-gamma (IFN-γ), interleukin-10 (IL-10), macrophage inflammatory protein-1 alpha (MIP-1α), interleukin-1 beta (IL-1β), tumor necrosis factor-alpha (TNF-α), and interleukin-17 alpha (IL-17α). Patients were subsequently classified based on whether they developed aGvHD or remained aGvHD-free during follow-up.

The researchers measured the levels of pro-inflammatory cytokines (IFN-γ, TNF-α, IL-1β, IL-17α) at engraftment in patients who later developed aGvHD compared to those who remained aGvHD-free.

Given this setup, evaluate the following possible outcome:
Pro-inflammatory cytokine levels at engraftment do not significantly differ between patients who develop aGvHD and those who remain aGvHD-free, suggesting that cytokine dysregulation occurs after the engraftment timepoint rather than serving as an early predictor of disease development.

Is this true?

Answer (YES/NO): NO